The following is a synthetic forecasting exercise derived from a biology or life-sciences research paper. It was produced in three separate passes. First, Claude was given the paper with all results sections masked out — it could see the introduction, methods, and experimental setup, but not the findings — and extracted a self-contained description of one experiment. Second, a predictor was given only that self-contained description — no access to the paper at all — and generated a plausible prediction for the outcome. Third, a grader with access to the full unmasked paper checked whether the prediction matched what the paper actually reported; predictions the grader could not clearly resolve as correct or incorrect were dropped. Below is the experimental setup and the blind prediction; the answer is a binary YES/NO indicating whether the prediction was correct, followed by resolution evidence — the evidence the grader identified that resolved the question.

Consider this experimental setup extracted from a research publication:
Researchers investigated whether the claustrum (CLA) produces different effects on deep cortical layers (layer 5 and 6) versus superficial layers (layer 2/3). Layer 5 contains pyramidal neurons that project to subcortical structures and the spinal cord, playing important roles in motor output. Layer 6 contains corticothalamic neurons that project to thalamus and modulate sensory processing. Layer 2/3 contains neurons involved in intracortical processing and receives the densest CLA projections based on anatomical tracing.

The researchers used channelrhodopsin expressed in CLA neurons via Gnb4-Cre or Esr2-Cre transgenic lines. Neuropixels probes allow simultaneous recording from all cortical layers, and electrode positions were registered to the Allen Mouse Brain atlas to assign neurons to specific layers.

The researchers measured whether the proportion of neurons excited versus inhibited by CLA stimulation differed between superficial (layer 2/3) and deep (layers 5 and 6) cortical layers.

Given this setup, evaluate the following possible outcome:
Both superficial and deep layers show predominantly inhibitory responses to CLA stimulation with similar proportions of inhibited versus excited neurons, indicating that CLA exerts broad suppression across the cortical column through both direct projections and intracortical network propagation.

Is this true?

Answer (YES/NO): NO